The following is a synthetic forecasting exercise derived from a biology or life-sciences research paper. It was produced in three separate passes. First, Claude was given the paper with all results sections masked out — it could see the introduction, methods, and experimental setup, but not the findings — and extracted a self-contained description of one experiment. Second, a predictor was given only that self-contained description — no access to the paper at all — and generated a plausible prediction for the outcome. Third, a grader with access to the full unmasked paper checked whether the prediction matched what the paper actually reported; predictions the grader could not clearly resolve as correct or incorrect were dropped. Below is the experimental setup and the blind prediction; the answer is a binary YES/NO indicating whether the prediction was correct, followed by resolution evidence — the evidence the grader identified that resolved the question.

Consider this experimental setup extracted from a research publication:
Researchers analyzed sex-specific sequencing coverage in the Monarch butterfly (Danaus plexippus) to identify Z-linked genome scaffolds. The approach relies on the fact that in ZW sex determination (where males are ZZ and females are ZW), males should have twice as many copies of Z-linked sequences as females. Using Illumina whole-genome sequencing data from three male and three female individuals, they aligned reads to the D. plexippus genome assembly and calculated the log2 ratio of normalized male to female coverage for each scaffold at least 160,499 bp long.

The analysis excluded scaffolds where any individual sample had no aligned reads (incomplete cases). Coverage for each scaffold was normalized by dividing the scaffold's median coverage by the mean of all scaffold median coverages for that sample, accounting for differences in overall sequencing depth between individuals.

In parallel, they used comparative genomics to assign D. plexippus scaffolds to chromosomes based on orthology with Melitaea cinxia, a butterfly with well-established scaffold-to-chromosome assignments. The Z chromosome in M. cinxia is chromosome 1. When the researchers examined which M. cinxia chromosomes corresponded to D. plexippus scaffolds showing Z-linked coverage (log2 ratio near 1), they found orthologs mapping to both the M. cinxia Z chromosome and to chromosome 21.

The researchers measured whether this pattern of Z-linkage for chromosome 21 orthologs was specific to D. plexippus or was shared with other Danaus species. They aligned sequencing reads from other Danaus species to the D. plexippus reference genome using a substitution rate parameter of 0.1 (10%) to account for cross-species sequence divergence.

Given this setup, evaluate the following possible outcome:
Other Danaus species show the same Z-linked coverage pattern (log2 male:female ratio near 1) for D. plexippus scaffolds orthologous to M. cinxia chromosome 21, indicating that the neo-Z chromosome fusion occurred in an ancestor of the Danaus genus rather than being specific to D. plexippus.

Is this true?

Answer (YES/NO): YES